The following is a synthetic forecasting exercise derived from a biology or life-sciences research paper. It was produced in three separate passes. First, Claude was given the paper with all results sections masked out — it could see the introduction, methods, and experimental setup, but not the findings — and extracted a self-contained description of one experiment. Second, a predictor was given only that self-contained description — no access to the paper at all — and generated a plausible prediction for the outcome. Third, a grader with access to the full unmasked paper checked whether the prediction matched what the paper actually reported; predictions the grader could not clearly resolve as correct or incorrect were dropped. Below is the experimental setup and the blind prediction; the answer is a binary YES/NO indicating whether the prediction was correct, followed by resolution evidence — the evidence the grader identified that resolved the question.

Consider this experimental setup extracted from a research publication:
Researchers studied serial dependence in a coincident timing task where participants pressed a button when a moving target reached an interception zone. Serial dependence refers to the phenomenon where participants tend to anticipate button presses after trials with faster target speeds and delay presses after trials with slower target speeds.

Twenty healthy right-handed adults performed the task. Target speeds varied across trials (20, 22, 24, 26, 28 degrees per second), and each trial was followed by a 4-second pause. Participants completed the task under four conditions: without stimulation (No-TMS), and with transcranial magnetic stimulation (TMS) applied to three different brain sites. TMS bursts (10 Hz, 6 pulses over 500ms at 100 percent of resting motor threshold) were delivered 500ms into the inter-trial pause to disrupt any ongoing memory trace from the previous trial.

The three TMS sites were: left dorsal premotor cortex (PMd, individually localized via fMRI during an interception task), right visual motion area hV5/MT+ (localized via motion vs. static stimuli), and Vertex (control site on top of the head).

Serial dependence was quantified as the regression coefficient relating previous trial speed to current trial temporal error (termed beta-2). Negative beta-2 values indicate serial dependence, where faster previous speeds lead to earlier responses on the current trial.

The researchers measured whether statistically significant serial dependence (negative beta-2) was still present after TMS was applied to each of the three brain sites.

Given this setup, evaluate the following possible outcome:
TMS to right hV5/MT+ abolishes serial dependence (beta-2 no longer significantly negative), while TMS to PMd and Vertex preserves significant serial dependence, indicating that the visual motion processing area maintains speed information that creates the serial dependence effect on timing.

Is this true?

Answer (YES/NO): NO